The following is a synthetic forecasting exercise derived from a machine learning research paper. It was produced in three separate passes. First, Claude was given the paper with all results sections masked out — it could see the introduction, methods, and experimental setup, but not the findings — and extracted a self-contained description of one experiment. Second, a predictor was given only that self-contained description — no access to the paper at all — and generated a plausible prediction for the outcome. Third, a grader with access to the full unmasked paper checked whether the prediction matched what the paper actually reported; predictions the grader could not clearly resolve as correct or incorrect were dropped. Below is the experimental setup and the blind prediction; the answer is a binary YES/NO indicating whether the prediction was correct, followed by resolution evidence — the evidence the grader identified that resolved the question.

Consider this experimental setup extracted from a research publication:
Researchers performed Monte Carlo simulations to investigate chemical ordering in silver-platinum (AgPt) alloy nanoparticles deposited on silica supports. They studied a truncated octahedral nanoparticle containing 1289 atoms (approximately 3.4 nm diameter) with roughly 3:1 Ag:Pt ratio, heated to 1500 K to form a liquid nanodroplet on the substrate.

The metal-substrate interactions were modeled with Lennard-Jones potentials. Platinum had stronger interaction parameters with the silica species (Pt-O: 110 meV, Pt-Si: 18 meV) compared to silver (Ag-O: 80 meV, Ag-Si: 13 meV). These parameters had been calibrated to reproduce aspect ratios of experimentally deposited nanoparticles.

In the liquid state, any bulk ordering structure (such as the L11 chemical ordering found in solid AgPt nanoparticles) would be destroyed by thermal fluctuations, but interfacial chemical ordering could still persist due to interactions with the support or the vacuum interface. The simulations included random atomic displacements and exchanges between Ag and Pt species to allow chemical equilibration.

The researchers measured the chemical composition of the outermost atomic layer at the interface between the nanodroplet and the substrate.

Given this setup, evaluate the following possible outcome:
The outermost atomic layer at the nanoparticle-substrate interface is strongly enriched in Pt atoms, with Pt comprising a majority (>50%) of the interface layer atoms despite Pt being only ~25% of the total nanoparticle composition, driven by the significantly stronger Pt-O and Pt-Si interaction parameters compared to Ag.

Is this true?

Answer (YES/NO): NO